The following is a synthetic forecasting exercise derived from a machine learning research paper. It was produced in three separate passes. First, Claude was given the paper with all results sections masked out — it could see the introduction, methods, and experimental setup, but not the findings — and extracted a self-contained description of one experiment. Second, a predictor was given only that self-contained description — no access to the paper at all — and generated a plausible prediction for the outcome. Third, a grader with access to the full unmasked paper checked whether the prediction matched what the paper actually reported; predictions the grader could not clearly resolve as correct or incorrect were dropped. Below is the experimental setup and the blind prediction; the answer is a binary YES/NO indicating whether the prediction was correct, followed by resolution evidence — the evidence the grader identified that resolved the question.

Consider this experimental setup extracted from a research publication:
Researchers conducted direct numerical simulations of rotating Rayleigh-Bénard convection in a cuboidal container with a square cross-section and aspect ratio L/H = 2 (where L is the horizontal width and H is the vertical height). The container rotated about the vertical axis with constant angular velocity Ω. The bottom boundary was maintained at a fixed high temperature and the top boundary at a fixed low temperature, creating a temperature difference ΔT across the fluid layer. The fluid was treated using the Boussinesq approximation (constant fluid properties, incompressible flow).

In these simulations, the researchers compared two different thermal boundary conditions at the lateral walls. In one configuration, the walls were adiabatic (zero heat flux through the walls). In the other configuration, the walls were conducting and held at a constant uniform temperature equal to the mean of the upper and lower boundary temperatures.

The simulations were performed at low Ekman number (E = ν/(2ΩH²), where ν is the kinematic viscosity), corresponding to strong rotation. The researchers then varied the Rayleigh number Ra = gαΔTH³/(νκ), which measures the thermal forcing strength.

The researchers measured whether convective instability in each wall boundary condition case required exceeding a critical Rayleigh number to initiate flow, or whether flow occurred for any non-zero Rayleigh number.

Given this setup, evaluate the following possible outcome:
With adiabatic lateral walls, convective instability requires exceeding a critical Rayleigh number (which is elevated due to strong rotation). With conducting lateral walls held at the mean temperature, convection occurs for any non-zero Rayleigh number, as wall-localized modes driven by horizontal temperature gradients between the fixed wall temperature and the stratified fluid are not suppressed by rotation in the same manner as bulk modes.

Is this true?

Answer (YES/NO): YES